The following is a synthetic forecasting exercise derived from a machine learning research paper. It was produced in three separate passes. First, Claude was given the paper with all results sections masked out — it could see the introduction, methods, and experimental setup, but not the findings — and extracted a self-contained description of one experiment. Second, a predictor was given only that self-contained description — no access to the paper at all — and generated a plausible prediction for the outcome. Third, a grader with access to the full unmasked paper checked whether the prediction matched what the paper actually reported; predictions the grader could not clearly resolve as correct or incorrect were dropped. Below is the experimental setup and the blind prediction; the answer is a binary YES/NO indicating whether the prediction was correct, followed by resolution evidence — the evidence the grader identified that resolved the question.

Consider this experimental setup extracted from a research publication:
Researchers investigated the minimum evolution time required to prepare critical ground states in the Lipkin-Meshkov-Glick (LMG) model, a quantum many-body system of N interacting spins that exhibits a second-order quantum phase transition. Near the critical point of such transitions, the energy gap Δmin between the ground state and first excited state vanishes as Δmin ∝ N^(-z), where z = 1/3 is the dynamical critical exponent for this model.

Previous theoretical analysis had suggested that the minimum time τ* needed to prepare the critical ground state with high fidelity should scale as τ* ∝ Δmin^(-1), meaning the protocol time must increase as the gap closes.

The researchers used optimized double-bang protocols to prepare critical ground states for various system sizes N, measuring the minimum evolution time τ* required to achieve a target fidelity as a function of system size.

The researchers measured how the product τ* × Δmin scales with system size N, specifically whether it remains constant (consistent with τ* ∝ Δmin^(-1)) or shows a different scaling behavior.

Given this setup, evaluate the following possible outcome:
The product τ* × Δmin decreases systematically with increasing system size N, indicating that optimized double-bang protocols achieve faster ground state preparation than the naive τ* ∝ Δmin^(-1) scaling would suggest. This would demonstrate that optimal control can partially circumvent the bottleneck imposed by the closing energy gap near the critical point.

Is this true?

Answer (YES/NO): YES